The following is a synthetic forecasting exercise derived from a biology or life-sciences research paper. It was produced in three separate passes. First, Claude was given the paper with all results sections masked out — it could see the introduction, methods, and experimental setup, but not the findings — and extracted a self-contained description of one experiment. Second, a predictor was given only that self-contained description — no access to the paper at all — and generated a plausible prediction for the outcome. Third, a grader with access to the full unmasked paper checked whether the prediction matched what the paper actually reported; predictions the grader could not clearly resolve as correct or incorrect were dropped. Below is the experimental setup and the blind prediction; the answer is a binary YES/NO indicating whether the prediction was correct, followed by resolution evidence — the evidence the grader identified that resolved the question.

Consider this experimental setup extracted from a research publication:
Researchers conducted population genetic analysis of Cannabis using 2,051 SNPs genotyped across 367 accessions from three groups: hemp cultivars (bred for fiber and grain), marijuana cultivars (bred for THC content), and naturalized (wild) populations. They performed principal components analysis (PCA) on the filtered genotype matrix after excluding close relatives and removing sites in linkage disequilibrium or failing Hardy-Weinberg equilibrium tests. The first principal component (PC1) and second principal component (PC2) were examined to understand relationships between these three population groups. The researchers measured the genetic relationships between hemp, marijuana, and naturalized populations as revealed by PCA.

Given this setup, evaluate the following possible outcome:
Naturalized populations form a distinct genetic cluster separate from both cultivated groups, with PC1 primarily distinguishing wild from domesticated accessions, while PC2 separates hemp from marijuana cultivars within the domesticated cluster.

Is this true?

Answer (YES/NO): NO